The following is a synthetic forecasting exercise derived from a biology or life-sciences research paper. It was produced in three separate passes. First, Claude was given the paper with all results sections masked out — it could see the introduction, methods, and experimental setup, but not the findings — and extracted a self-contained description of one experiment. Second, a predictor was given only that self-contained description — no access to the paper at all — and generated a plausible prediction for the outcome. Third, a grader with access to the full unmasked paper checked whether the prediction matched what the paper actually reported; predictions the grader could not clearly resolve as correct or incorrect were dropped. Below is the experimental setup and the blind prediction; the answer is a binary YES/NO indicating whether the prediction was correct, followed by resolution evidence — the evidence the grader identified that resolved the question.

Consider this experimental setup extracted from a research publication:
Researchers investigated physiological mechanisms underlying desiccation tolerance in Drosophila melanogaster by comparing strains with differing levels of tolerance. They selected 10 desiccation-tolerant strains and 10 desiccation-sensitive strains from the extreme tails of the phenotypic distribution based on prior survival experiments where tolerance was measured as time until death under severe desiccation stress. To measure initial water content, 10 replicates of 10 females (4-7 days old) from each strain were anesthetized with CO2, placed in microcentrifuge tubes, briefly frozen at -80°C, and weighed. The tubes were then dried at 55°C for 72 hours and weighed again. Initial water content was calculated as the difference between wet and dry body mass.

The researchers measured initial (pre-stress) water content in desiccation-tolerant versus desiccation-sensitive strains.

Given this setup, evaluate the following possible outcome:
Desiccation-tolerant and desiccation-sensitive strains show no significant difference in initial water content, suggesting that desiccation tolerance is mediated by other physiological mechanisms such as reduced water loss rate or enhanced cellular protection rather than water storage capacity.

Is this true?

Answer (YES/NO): NO